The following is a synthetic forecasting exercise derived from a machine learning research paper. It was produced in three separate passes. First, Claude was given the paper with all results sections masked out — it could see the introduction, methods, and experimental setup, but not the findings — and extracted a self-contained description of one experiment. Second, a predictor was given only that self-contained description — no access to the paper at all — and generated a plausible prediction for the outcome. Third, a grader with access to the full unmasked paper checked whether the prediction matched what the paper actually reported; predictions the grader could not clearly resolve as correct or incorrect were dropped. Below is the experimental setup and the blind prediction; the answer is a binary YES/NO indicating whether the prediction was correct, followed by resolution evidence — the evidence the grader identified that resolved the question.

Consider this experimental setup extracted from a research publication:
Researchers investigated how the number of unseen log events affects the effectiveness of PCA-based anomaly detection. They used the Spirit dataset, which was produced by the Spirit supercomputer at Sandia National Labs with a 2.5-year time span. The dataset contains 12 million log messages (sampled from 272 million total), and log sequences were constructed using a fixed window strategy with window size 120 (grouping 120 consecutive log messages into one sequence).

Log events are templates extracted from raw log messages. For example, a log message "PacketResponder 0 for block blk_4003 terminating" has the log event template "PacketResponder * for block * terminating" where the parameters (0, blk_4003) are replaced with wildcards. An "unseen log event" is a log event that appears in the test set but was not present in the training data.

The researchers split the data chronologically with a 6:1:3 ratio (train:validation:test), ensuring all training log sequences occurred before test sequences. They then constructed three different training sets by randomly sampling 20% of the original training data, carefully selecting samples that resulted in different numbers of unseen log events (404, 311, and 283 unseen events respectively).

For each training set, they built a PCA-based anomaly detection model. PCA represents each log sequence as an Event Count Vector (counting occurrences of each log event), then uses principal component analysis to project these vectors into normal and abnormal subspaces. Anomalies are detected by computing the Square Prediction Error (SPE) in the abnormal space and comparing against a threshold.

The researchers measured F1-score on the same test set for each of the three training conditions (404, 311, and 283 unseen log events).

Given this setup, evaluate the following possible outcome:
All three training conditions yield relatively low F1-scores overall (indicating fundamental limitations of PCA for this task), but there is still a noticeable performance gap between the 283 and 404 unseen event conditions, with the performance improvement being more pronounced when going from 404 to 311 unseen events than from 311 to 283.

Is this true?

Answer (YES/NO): NO